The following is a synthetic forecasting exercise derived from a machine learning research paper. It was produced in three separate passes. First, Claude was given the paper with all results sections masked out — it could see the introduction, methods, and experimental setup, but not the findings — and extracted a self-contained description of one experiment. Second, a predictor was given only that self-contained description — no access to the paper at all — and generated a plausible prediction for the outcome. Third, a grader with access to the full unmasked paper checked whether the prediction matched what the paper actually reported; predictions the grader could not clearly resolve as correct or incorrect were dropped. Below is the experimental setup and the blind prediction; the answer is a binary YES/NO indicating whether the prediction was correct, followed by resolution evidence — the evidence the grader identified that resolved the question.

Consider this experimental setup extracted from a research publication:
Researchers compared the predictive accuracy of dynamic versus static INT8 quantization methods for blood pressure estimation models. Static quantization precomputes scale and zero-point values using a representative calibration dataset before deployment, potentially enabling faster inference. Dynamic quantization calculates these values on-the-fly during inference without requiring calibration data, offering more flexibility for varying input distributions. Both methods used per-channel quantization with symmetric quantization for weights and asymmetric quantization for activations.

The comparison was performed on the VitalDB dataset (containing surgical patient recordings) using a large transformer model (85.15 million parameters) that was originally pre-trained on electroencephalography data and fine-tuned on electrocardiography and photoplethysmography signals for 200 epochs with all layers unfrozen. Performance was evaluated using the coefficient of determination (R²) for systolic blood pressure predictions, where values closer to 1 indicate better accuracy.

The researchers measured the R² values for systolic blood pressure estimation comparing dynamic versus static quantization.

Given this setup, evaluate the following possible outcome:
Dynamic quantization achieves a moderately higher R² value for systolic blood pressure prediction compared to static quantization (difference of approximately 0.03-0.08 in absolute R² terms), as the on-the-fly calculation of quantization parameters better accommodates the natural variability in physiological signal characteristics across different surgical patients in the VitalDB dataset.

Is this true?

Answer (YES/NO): NO